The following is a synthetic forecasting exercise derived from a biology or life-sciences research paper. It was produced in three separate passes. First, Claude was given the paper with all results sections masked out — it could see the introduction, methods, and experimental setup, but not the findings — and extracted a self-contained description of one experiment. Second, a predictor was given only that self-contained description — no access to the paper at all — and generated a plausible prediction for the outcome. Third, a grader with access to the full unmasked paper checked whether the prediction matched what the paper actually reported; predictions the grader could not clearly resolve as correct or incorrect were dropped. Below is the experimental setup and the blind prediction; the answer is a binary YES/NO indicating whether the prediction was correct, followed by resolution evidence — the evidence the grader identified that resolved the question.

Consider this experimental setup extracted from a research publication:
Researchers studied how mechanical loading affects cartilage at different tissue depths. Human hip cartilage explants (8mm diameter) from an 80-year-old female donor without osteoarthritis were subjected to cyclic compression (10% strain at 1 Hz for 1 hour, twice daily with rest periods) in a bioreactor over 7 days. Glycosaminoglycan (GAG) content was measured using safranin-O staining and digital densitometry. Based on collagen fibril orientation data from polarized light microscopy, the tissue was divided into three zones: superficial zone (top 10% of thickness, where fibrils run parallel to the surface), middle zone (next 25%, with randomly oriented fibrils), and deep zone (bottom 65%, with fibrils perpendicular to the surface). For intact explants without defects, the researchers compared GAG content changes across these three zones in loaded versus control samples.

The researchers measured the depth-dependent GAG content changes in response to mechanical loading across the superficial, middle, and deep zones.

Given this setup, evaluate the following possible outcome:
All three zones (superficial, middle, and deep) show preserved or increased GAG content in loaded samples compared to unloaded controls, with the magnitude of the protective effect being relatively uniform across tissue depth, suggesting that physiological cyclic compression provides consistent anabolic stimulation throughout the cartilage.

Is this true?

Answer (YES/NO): NO